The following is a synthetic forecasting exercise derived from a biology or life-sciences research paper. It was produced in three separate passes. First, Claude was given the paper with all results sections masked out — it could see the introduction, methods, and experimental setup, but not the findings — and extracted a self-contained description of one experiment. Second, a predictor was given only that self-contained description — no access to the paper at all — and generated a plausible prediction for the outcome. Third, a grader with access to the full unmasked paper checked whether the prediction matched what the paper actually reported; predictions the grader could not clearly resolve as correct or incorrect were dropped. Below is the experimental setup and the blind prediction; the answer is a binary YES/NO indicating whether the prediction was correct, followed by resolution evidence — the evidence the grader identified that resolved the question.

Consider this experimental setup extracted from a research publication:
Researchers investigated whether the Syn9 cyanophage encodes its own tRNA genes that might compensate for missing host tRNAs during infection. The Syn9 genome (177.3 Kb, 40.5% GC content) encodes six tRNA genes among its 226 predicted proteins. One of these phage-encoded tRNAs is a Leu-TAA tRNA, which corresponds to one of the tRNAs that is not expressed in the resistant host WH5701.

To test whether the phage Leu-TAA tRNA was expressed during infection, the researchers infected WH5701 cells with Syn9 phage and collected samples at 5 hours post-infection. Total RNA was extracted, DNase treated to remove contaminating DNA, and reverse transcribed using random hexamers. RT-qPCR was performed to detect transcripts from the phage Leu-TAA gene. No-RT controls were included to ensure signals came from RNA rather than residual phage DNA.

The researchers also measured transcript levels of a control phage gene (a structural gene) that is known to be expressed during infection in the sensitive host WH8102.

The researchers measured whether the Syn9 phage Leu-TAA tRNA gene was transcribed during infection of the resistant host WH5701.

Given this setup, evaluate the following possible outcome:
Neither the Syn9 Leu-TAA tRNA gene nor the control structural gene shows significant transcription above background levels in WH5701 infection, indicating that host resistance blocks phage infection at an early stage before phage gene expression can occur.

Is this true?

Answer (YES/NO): NO